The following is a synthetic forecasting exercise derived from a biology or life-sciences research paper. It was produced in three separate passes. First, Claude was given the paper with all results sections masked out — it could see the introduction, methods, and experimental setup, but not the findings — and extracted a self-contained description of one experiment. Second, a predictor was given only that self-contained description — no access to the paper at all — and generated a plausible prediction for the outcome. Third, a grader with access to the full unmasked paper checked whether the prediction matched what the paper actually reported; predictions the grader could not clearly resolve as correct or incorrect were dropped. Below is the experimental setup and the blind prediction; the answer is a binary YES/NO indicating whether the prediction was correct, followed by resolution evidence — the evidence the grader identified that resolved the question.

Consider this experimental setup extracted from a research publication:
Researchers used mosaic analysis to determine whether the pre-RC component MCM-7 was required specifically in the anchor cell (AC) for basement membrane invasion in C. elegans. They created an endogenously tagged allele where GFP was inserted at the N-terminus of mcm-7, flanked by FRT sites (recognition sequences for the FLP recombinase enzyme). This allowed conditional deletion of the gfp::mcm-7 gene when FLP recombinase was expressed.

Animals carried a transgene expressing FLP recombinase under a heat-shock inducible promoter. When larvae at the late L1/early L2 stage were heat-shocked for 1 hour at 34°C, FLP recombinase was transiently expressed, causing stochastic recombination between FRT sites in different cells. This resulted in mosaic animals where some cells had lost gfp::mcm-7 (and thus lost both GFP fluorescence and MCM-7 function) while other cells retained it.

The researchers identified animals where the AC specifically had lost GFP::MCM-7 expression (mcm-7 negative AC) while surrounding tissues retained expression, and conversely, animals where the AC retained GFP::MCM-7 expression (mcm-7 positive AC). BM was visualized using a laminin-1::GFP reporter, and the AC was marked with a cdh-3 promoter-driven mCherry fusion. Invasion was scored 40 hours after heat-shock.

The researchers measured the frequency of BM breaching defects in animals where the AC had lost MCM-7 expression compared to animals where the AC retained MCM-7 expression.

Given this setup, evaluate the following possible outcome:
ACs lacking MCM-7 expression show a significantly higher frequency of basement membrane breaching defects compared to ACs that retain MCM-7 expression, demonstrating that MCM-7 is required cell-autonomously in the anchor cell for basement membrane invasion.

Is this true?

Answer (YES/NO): YES